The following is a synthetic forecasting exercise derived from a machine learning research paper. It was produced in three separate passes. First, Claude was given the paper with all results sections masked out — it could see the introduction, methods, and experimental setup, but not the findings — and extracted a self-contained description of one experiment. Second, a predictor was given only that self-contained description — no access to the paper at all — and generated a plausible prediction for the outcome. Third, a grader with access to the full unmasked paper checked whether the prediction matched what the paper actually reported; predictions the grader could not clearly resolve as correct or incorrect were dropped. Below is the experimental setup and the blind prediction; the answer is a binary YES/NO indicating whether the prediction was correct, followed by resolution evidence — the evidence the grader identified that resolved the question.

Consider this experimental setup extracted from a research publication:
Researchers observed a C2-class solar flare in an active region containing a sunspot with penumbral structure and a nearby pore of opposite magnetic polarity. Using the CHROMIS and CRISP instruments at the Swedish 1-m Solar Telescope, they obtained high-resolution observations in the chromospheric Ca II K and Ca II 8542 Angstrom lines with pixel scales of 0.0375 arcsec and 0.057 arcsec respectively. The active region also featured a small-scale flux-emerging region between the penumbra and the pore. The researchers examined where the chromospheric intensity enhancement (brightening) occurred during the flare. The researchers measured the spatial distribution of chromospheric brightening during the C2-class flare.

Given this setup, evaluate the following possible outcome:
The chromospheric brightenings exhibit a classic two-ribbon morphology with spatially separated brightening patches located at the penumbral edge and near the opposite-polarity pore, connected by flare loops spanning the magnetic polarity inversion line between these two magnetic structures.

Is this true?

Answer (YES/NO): YES